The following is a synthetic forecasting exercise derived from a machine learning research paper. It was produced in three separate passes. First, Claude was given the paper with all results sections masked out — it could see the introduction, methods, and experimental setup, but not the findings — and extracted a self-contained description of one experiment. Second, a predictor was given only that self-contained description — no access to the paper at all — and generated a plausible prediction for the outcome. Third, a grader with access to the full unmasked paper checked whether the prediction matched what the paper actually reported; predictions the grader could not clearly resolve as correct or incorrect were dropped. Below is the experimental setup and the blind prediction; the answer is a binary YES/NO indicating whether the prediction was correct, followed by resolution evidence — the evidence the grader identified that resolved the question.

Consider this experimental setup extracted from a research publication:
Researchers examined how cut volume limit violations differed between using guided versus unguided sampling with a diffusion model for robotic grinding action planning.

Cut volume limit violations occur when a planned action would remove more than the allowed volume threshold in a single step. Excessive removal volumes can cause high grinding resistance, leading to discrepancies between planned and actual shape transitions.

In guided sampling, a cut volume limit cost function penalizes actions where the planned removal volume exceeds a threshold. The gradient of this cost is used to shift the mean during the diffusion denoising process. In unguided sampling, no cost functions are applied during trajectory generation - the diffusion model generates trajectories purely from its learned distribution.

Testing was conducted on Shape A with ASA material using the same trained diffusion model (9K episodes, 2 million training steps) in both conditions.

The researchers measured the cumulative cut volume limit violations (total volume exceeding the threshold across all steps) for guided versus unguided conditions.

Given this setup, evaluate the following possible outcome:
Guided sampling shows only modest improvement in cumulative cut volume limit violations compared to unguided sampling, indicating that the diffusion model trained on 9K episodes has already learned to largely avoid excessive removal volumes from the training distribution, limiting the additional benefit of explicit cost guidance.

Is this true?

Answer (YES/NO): NO